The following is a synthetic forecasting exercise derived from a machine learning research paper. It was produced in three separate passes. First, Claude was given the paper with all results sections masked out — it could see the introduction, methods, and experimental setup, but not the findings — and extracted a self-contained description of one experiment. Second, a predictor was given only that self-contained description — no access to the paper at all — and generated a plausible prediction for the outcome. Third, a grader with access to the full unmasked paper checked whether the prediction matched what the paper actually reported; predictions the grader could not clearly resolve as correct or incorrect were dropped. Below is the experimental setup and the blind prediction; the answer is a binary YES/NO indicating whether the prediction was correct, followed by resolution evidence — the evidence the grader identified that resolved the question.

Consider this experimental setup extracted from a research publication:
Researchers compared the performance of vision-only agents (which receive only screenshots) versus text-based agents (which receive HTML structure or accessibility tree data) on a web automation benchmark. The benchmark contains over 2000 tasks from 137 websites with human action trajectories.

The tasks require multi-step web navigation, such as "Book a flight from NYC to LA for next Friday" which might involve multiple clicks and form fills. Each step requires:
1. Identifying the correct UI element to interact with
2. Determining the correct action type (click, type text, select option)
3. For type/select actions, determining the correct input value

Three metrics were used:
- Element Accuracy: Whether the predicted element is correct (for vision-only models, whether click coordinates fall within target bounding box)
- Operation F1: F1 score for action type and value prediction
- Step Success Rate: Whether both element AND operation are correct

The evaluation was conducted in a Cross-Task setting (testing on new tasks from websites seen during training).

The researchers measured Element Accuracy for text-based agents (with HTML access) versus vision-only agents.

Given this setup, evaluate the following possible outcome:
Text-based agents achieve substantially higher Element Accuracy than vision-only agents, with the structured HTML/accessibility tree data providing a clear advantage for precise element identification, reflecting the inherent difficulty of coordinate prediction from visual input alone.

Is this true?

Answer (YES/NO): YES